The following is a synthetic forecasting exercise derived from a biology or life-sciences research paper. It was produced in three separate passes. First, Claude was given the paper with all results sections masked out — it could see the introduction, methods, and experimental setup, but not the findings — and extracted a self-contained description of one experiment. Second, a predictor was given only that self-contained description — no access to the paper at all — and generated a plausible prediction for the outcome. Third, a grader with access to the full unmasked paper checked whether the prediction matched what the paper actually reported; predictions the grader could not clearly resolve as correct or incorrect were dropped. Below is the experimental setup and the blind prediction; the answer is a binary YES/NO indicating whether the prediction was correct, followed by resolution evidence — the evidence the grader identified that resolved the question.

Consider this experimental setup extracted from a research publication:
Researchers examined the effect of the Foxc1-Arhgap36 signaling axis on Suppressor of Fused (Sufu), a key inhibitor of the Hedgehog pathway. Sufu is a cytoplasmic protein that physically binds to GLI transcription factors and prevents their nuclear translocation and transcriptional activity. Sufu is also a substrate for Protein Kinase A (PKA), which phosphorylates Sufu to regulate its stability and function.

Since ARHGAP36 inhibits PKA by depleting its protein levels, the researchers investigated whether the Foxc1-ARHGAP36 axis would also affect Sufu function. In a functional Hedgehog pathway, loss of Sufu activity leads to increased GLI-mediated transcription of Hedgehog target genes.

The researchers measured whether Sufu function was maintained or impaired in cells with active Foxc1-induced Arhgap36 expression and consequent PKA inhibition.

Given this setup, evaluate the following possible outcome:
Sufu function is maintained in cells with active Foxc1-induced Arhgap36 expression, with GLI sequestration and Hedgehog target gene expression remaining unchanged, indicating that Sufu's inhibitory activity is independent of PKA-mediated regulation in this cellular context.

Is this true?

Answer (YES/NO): NO